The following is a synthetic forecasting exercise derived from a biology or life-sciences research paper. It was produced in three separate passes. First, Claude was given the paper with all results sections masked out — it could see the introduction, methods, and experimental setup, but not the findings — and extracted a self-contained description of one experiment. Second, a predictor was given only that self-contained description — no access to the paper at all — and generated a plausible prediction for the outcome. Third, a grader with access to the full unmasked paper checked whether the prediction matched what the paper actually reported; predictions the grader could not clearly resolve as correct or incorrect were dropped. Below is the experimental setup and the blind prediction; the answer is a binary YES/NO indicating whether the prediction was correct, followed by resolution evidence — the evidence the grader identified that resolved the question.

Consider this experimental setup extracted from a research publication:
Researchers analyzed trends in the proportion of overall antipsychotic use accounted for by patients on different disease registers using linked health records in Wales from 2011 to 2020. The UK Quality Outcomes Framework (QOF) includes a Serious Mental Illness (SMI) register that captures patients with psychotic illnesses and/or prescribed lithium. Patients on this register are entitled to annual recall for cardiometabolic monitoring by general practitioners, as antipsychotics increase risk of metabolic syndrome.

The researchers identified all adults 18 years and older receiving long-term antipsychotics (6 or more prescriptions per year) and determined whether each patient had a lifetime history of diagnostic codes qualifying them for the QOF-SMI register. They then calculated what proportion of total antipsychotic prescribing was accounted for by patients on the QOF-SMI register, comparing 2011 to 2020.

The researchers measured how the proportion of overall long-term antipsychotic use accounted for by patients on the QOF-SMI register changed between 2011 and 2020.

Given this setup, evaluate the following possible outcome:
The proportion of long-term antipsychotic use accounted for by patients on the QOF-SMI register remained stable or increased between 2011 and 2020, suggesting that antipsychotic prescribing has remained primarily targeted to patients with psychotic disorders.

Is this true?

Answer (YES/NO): NO